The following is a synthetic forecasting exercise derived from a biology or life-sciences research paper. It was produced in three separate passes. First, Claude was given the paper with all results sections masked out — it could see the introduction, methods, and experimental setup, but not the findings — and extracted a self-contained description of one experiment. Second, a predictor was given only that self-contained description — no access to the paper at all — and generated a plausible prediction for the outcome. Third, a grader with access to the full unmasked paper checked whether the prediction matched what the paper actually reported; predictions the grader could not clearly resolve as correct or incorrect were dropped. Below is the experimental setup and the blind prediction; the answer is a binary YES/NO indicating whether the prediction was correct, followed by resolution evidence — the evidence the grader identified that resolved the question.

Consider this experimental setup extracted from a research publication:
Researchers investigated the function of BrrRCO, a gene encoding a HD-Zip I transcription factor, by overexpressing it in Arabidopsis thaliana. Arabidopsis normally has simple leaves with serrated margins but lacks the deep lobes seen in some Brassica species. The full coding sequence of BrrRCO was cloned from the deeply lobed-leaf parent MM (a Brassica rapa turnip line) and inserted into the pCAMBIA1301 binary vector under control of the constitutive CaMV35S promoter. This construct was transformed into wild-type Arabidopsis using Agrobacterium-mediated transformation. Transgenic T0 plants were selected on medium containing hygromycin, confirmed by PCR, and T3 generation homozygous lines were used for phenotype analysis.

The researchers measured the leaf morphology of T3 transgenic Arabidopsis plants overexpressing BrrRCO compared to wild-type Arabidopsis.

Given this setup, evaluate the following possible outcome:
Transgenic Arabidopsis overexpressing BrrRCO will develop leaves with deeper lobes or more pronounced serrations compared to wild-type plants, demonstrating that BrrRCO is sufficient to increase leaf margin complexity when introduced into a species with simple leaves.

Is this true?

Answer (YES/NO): YES